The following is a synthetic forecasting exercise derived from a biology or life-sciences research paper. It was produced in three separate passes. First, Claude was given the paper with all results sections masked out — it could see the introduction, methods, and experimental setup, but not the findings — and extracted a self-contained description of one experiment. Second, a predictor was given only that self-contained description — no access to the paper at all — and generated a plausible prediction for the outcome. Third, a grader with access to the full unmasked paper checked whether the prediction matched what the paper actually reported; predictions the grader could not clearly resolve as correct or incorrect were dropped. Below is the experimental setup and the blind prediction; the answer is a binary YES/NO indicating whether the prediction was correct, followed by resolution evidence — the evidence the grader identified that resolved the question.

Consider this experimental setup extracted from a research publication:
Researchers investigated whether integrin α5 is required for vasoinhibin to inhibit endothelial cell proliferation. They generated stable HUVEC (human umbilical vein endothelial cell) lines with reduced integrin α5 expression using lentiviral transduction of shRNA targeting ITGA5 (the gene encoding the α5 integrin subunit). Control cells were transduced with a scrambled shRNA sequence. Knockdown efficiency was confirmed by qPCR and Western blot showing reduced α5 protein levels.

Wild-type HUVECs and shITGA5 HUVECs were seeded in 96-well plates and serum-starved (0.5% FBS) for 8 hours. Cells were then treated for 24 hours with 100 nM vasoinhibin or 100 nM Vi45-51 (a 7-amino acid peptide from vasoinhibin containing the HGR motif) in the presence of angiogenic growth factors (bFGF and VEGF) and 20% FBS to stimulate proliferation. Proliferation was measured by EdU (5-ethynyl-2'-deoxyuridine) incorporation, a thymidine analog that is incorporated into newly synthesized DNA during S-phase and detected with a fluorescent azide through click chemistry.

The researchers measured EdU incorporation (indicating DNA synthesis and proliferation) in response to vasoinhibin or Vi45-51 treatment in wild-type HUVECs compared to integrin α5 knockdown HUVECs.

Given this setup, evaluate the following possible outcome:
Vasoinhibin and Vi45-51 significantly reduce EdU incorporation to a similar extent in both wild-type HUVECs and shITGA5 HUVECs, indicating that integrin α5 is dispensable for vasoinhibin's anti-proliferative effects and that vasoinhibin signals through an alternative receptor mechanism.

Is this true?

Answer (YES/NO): NO